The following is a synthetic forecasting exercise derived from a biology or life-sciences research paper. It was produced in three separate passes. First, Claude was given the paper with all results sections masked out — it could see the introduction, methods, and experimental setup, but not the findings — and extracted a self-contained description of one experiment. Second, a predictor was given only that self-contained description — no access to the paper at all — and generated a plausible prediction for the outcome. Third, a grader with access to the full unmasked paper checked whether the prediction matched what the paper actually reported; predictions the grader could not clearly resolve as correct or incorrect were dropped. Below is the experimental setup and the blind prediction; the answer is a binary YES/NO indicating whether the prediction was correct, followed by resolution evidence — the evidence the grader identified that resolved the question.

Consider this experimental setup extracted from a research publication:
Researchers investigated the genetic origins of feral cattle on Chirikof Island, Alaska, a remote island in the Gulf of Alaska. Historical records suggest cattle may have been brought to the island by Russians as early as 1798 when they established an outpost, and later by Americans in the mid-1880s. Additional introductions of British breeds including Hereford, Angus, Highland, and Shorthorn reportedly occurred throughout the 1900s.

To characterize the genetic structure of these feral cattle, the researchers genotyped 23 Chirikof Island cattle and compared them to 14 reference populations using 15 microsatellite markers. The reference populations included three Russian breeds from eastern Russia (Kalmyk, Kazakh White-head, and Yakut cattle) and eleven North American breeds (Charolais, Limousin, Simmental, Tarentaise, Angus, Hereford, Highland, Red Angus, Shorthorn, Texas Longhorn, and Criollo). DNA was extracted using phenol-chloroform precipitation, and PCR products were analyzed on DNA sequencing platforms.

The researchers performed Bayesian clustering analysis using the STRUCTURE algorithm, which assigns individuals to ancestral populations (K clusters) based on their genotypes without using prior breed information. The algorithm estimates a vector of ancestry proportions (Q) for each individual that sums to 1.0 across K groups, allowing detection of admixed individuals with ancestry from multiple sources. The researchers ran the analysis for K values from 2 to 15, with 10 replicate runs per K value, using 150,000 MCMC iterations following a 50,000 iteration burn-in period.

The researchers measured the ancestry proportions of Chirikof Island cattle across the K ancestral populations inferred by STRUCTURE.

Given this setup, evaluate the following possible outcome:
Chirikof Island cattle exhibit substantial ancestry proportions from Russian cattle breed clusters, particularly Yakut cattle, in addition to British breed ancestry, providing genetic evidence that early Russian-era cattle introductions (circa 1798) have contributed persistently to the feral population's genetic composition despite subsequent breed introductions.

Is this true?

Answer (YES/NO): YES